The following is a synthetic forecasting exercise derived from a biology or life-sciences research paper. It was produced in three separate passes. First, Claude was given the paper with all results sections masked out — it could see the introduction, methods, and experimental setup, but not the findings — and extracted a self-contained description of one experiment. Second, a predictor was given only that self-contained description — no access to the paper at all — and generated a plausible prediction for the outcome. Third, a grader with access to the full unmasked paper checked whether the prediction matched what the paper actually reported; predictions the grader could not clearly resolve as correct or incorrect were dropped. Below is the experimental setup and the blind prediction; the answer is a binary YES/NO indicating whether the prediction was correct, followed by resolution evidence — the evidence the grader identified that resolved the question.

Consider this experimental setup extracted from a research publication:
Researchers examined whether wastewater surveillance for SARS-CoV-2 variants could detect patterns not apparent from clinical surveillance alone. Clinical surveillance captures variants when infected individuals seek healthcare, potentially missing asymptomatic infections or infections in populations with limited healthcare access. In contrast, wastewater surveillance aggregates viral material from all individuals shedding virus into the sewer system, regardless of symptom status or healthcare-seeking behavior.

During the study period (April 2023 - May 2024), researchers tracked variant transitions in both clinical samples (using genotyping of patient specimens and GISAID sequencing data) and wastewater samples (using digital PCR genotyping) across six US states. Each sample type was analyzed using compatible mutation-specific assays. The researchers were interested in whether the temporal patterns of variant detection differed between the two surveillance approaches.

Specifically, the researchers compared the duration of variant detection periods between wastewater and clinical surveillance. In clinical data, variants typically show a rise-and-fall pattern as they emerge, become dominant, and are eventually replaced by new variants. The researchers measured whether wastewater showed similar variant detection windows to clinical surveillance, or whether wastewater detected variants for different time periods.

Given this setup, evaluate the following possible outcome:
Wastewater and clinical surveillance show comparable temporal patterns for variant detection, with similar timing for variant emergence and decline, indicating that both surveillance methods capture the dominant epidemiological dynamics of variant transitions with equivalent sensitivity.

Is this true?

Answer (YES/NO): NO